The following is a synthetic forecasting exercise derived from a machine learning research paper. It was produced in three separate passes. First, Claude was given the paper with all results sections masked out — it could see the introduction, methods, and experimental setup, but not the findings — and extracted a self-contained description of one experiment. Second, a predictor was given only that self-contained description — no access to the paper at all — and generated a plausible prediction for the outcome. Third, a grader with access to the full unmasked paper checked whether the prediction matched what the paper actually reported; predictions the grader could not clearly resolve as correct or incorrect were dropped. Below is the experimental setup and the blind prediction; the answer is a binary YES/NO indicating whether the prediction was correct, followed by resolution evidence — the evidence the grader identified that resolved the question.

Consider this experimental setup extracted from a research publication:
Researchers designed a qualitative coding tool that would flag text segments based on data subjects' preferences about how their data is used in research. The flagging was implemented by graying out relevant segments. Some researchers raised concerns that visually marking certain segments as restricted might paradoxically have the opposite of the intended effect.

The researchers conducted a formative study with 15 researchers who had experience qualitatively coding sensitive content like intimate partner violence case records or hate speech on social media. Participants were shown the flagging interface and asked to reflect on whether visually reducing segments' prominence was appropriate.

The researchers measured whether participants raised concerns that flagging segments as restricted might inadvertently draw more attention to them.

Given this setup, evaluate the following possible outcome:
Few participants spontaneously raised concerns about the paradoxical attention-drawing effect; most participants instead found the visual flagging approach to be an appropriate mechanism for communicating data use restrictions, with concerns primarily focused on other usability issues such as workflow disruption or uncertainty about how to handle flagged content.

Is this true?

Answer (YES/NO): NO